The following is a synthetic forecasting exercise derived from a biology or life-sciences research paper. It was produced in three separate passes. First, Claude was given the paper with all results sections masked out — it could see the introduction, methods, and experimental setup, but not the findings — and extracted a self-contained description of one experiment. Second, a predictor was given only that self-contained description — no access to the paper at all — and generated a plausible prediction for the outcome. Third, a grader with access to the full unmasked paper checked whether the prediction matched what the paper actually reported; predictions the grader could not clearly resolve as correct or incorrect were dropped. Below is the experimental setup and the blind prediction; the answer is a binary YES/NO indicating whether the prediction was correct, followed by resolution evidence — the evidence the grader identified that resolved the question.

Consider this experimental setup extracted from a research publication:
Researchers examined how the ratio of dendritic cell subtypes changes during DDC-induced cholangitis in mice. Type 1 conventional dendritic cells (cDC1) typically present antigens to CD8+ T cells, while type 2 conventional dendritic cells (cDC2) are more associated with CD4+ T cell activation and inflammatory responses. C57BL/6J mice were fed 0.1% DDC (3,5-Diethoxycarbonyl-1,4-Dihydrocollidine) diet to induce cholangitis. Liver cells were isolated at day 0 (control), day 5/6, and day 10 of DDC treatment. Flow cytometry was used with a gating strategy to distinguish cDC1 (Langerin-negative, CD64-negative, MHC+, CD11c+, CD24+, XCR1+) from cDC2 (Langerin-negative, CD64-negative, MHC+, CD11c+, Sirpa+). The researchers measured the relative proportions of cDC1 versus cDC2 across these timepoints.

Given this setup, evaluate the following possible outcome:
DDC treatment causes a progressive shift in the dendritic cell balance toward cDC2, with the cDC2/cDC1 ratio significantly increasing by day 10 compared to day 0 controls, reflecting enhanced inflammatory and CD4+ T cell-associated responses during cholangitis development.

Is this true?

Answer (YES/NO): YES